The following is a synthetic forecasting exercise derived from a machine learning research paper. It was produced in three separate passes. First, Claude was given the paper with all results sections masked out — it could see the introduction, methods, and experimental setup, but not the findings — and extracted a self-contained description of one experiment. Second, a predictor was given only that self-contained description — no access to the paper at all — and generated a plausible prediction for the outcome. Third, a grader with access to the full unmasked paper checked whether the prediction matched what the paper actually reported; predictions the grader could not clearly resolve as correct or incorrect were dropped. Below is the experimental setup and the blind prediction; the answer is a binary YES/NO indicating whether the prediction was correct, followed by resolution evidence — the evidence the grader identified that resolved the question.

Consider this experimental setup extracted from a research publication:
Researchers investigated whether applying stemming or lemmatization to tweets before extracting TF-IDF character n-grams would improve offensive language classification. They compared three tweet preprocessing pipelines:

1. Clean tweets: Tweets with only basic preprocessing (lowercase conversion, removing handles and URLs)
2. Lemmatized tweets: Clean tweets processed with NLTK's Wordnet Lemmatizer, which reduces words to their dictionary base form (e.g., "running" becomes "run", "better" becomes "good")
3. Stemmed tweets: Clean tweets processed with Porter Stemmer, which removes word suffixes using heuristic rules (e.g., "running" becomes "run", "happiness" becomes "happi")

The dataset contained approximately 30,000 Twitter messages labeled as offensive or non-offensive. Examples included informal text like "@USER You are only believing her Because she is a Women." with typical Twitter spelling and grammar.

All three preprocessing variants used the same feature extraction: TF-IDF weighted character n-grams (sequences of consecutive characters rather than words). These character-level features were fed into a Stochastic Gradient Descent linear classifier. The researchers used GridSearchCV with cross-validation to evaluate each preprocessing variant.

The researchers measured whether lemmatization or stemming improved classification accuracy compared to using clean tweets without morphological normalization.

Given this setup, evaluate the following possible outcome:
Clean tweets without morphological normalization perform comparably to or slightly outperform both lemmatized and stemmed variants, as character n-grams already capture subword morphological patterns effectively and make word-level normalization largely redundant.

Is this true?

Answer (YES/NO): YES